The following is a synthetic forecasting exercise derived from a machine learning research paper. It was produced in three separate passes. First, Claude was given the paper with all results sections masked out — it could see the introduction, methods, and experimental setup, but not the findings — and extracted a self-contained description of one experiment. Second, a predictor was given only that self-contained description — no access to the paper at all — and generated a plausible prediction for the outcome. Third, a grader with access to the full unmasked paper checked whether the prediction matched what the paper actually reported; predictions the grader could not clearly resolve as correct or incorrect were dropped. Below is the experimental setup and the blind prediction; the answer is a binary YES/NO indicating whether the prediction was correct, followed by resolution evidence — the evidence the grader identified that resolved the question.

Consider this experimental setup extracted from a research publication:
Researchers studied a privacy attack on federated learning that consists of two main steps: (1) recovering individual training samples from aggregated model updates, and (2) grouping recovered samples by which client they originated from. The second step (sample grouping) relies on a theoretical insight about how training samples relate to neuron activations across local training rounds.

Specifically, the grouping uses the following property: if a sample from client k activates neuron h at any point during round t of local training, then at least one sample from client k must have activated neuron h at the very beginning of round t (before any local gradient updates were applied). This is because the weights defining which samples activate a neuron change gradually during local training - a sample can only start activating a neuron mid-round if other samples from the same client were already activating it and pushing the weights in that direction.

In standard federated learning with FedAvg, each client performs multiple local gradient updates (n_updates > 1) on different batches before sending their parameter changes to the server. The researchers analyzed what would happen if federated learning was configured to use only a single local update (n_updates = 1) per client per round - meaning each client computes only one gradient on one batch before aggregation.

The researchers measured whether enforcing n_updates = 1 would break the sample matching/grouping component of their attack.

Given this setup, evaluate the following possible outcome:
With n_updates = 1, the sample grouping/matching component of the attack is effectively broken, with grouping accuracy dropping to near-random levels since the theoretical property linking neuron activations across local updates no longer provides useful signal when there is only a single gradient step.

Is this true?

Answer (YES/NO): YES